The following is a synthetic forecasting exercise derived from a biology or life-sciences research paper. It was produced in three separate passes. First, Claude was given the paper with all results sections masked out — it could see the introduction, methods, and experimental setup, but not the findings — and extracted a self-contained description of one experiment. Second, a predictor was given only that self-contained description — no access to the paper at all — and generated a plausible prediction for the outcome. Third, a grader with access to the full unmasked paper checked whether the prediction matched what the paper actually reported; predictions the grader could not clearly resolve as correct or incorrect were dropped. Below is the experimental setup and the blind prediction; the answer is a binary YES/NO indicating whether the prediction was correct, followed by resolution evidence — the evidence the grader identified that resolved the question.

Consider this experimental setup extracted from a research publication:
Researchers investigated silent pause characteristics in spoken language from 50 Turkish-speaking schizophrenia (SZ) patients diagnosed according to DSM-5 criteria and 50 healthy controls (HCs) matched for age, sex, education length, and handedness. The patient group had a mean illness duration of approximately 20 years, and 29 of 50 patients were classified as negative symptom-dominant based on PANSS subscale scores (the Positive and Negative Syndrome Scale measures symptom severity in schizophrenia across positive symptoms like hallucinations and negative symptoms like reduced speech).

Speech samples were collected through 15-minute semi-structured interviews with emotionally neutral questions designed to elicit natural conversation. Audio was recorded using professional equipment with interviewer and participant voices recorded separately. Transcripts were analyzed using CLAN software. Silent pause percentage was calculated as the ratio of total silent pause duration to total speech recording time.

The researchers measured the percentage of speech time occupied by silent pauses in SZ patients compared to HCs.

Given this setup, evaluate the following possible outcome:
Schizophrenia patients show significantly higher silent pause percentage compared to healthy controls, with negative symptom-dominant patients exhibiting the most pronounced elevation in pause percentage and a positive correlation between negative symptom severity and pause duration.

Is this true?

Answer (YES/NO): NO